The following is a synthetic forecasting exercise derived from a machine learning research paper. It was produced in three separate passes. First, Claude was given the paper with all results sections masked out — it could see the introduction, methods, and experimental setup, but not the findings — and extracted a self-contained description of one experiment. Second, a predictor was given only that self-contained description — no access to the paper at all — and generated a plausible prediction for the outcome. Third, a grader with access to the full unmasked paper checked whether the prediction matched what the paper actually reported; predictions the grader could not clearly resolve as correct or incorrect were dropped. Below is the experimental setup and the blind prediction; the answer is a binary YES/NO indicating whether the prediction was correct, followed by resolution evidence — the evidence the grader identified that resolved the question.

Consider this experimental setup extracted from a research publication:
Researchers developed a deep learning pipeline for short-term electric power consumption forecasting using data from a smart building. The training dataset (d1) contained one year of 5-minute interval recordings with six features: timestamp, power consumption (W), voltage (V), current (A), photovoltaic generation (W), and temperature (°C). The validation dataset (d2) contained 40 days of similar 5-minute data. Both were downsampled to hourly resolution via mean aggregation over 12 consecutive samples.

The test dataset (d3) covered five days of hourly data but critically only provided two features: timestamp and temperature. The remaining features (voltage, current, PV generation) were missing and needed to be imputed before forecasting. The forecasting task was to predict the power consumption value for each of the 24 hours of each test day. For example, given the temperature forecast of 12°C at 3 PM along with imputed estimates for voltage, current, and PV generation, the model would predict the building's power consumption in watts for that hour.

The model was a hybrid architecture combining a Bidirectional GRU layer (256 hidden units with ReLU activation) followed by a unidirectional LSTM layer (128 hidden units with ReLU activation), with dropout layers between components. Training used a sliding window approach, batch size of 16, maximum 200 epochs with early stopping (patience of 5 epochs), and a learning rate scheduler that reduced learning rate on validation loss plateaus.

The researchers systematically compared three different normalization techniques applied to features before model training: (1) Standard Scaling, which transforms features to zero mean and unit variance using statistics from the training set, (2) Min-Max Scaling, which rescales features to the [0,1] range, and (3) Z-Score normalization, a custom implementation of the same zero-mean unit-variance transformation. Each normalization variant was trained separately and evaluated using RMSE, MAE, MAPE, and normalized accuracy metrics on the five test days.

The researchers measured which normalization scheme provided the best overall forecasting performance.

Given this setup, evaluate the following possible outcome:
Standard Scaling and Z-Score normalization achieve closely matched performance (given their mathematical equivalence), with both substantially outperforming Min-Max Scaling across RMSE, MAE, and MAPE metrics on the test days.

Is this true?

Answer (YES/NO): YES